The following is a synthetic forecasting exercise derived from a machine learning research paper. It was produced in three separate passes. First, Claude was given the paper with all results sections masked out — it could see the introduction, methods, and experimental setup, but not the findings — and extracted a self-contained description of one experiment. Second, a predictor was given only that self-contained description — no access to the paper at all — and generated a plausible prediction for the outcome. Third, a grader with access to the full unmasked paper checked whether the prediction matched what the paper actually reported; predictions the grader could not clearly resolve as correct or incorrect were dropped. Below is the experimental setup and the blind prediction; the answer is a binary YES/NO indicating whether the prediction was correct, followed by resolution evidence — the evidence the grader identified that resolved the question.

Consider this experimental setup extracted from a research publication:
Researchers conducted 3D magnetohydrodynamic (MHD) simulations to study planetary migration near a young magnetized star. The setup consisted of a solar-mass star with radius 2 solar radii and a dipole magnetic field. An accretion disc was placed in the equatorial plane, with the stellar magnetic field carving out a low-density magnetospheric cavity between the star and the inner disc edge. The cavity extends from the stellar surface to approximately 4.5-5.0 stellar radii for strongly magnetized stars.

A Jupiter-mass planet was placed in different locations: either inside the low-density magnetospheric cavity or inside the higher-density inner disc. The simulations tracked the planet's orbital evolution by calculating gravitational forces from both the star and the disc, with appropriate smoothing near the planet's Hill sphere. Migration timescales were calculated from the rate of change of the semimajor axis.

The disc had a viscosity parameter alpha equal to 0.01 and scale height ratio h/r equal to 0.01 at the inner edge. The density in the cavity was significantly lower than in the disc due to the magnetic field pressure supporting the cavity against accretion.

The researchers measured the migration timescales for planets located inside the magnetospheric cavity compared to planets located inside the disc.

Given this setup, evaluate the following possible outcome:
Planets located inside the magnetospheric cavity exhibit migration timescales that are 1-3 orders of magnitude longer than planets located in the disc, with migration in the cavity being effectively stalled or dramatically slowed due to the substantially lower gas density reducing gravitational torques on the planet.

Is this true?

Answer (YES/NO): YES